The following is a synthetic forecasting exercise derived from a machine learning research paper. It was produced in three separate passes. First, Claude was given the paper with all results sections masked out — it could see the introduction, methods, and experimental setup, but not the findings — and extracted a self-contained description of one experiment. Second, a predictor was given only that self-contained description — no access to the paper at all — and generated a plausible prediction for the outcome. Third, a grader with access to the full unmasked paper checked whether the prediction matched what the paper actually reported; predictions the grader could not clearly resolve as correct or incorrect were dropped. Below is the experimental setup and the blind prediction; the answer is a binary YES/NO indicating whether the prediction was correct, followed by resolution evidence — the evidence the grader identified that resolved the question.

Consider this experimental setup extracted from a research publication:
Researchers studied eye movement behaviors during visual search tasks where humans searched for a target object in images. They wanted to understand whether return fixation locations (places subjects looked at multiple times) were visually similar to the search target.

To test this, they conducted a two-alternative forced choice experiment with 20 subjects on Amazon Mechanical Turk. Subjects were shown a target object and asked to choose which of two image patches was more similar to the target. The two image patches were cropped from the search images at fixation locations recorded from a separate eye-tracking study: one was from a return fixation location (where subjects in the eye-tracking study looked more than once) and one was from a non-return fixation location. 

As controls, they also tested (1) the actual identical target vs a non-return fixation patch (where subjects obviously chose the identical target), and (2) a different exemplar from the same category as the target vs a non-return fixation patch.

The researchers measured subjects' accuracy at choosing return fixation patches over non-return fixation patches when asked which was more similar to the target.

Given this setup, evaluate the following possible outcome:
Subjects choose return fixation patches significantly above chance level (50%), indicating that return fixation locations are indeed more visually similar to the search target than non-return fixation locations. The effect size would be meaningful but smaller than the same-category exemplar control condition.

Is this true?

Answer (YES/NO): YES